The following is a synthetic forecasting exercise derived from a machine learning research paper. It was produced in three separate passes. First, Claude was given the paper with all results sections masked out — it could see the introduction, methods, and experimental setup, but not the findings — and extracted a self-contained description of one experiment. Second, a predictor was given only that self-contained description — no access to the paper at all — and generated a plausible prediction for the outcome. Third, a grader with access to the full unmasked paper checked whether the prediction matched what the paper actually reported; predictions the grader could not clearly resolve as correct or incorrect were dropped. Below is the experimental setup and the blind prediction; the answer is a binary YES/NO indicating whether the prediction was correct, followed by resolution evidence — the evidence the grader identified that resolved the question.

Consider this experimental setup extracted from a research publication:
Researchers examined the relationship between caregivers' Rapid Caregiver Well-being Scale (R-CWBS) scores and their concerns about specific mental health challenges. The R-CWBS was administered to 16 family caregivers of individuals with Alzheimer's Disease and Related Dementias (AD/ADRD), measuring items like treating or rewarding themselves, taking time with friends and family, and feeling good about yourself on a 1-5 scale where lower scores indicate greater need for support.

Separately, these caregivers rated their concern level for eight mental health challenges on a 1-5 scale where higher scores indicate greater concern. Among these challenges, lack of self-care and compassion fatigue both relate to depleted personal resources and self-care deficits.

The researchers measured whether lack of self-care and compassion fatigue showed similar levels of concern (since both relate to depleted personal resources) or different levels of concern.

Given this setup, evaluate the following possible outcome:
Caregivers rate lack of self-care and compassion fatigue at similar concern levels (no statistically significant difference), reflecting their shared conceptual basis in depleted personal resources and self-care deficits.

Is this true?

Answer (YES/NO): YES